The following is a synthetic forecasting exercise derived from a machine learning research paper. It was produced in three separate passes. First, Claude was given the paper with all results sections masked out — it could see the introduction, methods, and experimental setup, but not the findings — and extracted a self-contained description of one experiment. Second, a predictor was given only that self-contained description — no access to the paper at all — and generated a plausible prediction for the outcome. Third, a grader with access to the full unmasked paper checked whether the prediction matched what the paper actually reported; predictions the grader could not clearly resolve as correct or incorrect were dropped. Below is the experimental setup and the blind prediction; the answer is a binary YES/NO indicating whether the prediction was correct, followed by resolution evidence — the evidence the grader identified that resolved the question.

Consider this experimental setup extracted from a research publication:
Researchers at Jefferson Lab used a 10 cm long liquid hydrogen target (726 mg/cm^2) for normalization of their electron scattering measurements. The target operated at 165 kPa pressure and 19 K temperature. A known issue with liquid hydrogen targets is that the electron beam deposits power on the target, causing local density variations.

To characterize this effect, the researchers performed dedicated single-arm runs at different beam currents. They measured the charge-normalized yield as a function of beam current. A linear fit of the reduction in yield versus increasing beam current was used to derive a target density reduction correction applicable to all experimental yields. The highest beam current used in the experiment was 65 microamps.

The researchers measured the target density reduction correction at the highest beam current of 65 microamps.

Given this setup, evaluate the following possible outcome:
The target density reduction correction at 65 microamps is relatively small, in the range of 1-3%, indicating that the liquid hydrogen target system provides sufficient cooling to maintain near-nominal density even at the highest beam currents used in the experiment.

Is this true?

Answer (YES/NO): YES